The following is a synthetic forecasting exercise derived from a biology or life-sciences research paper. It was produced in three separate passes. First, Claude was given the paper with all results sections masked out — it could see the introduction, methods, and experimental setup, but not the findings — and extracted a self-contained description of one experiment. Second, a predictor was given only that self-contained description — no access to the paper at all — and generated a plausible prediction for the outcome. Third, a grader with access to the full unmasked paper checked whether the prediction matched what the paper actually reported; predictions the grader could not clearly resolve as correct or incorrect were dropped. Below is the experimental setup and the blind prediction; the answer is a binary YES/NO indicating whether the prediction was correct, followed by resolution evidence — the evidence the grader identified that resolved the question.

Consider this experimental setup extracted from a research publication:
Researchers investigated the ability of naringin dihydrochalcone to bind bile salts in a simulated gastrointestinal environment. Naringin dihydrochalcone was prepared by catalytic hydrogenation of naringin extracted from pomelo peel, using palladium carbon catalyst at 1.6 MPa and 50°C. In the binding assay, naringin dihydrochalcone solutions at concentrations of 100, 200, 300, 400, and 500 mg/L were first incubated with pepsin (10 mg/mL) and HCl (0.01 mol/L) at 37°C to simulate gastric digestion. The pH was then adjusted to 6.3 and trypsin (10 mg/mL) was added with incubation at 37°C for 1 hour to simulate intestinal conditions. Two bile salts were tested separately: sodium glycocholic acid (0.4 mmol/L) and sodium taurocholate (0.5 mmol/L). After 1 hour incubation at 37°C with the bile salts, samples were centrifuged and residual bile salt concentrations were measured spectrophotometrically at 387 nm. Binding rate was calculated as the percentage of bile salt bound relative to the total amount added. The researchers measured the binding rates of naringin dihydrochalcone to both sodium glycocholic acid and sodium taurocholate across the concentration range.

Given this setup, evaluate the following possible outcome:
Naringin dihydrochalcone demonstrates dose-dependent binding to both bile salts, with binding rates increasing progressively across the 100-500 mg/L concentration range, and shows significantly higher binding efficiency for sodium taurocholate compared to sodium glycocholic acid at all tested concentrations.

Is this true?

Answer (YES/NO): NO